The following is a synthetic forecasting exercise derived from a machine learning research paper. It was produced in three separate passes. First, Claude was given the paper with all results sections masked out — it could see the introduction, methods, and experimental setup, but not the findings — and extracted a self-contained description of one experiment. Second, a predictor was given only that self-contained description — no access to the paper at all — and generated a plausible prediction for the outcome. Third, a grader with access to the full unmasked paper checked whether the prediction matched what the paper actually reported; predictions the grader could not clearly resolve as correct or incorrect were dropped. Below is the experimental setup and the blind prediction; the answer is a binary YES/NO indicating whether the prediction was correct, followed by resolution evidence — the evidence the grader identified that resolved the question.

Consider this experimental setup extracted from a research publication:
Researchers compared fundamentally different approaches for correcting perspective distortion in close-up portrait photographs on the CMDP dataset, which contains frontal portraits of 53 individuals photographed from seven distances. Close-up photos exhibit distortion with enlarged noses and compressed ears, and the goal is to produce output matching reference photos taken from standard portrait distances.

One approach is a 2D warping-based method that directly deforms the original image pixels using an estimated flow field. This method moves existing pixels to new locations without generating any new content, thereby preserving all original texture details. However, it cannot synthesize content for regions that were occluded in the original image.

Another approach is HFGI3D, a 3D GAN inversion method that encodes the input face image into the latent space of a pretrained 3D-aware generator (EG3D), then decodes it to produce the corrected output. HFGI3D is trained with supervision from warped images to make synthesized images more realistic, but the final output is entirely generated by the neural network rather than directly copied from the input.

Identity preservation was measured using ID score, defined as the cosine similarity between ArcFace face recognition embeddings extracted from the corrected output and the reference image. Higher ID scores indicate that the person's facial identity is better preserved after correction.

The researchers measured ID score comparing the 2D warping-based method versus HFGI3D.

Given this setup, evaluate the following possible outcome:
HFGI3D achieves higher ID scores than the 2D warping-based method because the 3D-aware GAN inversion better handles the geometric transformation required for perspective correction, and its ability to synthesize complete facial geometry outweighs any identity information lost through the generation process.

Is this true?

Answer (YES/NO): NO